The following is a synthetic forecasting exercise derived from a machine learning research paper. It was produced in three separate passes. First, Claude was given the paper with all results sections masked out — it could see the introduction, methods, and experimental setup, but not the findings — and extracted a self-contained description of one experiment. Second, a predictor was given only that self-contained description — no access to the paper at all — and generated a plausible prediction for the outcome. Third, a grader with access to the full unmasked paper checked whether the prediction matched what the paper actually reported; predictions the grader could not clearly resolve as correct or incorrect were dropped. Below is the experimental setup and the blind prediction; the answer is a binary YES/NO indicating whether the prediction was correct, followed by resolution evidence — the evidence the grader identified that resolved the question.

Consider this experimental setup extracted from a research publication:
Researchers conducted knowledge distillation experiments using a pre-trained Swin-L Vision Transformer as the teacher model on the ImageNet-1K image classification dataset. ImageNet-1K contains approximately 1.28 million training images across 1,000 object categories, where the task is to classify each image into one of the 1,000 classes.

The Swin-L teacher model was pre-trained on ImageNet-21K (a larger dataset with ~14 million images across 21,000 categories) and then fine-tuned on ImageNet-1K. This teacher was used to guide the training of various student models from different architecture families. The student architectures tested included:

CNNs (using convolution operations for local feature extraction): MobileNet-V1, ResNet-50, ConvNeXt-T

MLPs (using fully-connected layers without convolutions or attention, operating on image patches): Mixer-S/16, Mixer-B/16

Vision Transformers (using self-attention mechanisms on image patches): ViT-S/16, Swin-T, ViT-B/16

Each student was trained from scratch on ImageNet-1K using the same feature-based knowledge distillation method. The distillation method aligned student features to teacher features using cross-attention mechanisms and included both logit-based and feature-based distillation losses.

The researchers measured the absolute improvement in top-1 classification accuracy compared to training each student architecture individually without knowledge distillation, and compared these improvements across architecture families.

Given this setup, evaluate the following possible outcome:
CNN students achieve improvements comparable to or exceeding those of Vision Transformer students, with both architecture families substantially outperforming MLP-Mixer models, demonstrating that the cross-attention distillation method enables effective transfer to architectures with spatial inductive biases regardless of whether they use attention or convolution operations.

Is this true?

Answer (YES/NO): NO